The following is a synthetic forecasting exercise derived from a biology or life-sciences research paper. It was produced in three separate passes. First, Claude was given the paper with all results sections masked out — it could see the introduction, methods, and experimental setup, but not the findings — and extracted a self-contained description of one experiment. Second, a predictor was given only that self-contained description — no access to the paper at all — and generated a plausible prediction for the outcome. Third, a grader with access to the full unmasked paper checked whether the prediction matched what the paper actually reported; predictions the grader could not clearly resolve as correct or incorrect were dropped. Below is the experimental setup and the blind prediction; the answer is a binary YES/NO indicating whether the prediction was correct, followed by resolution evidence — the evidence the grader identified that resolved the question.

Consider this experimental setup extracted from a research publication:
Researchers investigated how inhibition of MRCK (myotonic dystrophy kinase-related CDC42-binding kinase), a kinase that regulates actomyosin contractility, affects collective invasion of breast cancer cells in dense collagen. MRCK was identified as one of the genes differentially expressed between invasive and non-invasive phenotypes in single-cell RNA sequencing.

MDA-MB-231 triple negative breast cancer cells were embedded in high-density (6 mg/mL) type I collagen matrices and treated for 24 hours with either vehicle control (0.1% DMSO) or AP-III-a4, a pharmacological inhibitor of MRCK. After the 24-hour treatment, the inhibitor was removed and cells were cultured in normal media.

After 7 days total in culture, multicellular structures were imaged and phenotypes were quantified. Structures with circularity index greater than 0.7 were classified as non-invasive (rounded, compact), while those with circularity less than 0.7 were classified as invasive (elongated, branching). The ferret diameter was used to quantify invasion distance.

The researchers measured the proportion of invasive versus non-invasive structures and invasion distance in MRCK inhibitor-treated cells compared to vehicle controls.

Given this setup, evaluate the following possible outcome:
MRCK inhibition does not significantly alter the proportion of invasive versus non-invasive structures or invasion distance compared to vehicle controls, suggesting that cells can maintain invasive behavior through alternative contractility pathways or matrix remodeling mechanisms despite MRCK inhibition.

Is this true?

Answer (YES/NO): NO